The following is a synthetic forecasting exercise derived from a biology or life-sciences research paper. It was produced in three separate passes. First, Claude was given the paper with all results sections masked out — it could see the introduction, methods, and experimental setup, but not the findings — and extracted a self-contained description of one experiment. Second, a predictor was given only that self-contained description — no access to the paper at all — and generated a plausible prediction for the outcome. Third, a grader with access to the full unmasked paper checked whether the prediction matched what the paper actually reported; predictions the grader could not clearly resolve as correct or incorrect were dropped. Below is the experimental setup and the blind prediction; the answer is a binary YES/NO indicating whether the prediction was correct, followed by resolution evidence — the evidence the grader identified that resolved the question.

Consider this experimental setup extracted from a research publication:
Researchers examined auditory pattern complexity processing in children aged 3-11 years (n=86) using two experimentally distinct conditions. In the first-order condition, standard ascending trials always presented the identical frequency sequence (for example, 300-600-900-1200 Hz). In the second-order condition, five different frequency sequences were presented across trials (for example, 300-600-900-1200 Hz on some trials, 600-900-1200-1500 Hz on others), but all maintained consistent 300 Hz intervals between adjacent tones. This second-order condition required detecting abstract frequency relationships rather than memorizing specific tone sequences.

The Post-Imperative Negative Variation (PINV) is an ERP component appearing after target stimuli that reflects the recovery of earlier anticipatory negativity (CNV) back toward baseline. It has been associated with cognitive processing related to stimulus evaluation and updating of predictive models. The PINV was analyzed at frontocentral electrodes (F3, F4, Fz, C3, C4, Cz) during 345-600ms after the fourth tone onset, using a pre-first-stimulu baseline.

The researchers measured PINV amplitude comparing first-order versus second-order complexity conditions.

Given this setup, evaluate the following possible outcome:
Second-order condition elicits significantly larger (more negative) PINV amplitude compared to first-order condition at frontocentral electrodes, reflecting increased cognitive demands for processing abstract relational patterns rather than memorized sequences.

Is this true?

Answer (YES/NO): NO